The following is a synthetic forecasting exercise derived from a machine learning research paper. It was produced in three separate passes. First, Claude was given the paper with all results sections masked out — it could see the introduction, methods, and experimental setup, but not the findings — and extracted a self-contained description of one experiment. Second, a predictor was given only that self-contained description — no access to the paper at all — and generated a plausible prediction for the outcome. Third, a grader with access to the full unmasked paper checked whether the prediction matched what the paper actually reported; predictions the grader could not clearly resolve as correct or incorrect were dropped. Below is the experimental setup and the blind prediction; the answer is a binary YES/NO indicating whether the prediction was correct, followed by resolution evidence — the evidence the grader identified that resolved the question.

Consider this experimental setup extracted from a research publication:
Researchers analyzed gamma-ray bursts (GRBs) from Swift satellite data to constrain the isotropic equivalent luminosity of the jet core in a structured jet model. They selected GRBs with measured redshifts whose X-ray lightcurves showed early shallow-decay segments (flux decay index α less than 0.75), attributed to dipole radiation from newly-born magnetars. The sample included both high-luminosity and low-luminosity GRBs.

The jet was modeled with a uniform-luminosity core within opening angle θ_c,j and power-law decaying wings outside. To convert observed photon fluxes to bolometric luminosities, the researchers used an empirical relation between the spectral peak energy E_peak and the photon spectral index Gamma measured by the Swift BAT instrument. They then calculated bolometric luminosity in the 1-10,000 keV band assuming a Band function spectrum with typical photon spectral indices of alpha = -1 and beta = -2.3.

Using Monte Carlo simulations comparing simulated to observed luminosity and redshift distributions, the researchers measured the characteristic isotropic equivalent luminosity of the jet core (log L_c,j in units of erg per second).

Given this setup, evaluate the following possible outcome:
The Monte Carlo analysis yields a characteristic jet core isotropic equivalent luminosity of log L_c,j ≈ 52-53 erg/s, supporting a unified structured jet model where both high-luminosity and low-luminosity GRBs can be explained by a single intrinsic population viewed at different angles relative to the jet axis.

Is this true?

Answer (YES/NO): YES